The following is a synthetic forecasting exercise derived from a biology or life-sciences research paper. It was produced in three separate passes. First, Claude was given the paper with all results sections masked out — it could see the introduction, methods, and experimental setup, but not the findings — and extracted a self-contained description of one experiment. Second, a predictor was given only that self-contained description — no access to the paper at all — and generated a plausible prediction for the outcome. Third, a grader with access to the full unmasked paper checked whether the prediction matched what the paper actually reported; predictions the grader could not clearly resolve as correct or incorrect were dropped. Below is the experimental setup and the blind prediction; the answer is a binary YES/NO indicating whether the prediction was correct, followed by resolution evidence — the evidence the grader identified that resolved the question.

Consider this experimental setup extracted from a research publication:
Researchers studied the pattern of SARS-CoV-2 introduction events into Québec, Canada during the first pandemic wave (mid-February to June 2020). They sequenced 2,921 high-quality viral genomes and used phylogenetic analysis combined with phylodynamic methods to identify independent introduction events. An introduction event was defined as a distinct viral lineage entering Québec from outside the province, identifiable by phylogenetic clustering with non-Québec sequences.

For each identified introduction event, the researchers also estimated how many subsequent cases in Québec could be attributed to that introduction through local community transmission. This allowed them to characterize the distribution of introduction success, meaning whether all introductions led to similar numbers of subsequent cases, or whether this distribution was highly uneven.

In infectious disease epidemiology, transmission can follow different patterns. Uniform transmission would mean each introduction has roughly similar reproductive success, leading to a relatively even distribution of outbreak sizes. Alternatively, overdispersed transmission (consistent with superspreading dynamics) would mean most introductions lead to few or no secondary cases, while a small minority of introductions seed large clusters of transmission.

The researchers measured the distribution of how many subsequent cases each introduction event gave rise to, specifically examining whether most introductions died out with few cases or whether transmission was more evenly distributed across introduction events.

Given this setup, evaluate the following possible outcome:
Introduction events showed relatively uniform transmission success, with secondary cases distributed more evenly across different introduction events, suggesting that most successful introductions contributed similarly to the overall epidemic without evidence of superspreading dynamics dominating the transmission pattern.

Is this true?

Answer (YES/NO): NO